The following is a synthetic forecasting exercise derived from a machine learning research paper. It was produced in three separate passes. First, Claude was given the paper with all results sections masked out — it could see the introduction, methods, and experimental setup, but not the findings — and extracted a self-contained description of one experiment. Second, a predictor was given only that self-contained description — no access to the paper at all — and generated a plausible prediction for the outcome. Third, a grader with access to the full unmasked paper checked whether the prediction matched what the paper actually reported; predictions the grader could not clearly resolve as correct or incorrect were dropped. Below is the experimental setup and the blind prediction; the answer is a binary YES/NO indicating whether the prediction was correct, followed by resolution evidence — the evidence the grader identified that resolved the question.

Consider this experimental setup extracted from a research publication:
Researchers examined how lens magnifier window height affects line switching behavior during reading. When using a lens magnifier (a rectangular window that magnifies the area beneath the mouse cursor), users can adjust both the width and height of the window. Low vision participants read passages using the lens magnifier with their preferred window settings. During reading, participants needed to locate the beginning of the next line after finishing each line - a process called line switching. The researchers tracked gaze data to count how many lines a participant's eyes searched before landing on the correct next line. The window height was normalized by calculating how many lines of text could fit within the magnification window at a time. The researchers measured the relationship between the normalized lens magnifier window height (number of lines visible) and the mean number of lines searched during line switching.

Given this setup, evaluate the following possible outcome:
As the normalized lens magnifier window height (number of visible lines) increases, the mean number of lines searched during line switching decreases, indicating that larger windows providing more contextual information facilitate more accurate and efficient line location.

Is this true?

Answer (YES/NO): YES